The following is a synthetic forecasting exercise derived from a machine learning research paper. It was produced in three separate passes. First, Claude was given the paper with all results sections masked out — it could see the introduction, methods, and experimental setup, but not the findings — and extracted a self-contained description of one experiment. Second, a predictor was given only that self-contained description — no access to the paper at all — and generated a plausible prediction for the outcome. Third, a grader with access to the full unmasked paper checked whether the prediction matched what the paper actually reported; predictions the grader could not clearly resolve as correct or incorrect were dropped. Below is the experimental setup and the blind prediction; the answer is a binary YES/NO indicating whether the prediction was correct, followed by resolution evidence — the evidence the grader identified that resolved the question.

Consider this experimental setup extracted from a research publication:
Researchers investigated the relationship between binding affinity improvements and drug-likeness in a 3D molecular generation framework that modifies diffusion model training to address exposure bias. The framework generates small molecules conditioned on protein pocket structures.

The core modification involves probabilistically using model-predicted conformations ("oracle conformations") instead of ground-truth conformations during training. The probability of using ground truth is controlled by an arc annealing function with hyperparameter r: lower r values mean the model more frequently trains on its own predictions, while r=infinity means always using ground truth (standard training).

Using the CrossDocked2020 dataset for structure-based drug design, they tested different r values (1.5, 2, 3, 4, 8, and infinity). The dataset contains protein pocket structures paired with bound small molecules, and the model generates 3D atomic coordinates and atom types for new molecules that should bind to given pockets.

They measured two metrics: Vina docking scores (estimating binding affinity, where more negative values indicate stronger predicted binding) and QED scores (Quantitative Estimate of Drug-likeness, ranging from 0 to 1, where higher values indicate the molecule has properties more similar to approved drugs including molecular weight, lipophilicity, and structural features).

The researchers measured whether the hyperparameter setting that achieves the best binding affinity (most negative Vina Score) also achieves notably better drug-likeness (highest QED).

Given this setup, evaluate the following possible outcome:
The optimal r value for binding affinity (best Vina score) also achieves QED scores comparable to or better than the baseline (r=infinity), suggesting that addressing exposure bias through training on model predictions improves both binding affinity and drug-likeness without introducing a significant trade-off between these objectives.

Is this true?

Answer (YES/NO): NO